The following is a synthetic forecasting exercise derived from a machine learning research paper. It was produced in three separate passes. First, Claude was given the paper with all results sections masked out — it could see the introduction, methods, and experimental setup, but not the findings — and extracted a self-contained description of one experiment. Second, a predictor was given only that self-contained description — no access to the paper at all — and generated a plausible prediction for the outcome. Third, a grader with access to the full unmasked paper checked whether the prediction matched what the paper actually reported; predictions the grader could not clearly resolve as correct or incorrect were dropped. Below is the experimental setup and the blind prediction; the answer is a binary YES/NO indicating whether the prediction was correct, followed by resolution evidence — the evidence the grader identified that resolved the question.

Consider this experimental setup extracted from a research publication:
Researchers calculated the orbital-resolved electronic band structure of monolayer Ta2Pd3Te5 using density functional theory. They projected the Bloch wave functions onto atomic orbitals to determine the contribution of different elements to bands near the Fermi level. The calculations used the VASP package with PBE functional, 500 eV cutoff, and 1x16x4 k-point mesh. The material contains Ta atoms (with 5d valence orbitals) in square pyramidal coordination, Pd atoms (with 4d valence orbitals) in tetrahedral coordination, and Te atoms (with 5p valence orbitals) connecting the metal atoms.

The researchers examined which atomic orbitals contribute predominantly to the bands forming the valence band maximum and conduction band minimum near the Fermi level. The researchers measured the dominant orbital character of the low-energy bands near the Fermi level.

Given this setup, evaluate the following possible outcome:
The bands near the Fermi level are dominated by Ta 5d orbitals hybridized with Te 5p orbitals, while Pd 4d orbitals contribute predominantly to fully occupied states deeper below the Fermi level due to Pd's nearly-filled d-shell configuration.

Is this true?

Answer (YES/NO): NO